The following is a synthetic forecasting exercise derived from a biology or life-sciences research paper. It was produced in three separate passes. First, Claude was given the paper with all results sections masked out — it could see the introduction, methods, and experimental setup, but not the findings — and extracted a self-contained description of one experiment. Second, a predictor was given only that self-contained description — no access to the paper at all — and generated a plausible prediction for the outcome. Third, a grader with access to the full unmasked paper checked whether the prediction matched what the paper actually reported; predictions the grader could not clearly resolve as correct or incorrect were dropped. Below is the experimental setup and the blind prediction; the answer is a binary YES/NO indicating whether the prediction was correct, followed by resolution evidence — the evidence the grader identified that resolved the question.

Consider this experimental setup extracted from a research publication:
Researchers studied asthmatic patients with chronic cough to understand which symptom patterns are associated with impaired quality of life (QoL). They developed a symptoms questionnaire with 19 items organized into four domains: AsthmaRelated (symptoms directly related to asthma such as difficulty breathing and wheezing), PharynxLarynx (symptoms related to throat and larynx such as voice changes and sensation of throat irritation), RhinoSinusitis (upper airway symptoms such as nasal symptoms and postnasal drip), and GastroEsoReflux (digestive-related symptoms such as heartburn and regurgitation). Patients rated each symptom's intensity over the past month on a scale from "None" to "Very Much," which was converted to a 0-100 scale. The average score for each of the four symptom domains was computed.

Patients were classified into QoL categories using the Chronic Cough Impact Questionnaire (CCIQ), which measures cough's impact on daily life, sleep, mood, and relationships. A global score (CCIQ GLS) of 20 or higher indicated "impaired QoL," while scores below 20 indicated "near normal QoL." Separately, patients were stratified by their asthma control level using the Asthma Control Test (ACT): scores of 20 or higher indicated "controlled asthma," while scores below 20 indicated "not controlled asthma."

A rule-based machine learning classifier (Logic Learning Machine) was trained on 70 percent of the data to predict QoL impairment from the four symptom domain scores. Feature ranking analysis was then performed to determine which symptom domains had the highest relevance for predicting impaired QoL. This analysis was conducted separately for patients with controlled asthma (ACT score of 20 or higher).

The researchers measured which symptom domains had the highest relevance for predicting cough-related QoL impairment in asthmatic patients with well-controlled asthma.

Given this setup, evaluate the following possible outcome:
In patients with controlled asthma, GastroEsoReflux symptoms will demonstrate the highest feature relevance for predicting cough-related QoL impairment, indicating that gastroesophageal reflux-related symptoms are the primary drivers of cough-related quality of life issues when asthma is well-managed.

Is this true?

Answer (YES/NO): NO